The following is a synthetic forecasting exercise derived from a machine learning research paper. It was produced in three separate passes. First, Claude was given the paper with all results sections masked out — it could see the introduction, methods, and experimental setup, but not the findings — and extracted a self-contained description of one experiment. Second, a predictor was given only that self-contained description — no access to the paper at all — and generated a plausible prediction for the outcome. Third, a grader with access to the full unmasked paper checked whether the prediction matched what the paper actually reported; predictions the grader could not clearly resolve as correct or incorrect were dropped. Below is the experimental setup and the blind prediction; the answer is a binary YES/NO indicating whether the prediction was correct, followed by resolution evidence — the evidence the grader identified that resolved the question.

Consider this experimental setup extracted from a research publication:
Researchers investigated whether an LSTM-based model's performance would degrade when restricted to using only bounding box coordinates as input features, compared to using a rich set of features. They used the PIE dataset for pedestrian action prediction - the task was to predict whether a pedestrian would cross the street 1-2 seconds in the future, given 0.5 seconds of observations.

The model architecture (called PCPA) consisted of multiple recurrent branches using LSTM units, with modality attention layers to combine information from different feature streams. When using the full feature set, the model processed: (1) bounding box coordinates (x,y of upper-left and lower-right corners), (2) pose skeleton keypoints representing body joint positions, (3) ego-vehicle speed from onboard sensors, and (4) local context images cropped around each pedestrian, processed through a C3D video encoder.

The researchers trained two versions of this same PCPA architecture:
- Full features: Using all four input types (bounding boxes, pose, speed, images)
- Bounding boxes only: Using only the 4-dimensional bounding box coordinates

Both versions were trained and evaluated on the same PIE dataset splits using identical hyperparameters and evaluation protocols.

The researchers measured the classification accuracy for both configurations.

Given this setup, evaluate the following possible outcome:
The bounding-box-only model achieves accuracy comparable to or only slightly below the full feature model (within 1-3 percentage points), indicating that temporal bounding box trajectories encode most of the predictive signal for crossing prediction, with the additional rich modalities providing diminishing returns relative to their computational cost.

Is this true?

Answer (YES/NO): NO